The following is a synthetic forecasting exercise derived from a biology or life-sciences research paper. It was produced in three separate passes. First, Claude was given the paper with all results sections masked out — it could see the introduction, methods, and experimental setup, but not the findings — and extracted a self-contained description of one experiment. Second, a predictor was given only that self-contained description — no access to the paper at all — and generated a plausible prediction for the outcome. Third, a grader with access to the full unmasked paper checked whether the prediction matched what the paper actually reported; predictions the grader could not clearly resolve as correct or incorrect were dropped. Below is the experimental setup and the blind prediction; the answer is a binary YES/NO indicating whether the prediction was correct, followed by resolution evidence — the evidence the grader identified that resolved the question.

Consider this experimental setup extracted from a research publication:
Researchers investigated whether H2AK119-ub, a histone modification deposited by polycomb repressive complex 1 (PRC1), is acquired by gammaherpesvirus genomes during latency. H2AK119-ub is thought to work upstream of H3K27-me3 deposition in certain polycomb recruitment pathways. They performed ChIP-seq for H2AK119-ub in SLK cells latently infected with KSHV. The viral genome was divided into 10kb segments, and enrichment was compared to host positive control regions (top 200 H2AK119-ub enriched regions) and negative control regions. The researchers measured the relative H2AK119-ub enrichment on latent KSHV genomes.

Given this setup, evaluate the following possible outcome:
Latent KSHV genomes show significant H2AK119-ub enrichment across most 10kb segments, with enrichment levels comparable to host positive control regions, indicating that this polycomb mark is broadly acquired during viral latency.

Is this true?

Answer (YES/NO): YES